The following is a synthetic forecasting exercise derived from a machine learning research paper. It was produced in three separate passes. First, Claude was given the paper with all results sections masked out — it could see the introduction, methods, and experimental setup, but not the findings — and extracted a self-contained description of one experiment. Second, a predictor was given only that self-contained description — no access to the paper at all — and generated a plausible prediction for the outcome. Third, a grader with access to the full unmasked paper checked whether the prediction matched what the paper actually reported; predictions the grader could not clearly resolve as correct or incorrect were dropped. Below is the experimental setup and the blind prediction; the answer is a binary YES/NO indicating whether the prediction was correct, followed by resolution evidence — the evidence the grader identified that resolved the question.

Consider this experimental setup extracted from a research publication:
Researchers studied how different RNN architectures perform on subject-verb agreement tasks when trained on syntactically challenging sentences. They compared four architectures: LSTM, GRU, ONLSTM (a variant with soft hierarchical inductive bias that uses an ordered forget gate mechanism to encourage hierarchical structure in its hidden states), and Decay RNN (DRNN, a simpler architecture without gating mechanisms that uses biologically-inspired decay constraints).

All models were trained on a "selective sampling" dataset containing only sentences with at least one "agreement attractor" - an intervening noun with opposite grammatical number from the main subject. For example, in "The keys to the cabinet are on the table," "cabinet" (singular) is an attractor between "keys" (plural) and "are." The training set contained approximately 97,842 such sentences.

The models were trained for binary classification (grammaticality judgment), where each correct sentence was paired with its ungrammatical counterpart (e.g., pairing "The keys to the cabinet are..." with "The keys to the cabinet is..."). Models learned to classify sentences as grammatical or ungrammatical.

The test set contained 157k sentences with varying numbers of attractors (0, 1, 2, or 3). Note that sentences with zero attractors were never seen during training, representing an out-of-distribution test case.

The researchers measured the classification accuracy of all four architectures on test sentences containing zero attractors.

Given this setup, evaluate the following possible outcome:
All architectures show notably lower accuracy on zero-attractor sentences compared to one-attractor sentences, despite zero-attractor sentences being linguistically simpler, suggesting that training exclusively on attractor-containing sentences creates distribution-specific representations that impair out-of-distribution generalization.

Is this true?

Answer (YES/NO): YES